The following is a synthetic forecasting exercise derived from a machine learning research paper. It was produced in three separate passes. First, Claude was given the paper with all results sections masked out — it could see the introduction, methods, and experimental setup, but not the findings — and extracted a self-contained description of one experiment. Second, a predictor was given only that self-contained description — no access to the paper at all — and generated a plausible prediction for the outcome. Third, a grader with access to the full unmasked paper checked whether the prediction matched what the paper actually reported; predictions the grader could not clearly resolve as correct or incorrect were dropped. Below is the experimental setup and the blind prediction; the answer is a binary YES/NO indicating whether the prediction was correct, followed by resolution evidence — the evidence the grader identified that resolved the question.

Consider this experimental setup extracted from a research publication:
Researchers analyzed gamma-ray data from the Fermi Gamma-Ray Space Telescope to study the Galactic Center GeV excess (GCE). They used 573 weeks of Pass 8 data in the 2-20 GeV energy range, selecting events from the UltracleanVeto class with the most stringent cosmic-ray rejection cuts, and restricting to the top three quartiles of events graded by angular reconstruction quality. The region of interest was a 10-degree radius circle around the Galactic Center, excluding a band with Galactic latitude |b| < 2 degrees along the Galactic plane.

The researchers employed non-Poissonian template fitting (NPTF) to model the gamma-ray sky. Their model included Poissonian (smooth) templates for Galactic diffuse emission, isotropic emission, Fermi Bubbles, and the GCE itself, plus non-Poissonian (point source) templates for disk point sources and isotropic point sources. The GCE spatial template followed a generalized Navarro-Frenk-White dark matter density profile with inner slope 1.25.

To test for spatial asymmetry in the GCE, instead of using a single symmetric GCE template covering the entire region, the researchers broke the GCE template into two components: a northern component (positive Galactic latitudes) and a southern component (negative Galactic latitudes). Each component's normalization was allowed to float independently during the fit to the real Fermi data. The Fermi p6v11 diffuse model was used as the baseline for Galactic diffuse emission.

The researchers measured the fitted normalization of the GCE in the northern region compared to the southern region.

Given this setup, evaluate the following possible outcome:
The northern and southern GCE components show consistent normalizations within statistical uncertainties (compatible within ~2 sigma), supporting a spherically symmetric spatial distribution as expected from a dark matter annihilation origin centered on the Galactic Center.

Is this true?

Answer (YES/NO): NO